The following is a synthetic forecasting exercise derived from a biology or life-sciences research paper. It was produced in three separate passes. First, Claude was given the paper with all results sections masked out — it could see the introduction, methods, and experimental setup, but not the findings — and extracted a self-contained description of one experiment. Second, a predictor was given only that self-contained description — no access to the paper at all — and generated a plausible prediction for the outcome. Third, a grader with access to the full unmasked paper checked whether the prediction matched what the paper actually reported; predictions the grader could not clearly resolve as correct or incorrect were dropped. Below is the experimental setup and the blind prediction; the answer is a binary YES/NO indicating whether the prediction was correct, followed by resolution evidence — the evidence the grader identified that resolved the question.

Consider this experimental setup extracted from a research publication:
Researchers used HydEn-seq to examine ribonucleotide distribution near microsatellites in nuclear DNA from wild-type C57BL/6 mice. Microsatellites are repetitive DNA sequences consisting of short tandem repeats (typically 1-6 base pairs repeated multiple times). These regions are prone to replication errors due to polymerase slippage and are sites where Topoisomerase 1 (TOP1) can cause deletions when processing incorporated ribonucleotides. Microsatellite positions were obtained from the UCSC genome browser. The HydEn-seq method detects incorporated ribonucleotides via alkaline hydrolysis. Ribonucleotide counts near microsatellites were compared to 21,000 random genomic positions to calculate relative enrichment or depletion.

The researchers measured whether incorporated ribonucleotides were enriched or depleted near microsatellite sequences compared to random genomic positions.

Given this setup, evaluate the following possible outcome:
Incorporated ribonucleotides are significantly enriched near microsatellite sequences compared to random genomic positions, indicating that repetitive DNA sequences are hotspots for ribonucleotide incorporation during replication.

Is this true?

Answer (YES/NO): NO